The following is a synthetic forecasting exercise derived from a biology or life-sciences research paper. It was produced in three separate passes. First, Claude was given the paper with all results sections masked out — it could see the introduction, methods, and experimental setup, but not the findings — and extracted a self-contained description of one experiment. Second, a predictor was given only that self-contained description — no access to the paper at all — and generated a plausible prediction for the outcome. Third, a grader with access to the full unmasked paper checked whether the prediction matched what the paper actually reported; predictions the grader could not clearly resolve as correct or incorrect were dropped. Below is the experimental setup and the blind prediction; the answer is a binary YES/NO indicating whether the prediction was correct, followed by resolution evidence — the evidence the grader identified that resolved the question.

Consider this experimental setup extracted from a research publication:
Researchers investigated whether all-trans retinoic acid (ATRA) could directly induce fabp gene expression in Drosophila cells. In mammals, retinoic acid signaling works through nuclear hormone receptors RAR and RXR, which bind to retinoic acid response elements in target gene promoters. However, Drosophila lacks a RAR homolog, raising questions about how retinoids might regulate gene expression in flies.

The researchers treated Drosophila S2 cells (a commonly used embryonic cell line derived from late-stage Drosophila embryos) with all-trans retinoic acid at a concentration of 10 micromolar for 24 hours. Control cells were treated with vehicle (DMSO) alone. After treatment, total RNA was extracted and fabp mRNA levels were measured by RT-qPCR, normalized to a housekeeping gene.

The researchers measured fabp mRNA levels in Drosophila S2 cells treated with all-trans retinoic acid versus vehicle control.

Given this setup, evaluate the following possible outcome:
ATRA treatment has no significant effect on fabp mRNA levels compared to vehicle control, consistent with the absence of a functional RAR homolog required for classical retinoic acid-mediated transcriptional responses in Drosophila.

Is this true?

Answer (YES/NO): NO